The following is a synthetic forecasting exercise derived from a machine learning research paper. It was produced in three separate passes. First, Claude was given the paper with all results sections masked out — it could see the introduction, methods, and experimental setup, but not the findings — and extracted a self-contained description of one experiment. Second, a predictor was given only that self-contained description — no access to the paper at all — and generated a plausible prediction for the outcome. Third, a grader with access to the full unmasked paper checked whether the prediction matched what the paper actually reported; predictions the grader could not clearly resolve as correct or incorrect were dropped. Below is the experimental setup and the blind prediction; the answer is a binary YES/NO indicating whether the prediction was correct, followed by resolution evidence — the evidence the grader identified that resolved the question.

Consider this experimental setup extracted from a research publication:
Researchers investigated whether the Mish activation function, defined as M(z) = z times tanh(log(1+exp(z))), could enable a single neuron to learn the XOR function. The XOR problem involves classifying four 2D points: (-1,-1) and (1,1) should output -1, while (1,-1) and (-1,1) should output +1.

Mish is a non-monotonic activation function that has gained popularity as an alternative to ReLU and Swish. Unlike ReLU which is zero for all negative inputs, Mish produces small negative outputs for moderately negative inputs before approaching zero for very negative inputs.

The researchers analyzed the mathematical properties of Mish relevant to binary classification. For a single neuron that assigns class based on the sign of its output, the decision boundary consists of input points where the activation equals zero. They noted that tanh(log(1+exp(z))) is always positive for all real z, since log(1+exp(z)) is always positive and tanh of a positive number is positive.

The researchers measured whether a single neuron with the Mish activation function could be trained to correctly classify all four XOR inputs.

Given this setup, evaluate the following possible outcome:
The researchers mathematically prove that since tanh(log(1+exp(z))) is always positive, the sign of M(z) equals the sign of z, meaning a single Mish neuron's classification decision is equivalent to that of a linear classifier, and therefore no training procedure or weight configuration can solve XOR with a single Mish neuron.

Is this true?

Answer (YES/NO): YES